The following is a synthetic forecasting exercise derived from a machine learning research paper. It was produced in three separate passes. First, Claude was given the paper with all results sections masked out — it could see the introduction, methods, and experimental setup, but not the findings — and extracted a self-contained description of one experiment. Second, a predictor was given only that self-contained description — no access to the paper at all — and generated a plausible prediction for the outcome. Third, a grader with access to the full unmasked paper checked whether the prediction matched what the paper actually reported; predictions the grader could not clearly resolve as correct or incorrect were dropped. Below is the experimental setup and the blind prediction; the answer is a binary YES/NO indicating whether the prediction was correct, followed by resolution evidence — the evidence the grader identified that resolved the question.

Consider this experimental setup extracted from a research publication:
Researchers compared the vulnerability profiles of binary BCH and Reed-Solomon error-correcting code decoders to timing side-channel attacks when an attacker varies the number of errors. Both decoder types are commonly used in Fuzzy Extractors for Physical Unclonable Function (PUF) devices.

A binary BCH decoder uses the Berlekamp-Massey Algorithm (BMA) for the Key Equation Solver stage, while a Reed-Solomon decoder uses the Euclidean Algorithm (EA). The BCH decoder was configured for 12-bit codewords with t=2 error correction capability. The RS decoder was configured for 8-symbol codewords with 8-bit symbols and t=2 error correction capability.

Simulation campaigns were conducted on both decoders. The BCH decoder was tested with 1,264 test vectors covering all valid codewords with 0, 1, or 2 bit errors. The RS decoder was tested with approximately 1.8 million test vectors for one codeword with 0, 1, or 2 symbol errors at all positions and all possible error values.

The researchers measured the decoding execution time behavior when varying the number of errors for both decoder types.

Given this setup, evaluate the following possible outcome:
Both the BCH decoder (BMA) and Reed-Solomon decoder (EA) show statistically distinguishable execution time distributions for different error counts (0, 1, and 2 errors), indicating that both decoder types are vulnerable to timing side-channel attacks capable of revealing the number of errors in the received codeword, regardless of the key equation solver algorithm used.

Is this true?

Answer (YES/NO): NO